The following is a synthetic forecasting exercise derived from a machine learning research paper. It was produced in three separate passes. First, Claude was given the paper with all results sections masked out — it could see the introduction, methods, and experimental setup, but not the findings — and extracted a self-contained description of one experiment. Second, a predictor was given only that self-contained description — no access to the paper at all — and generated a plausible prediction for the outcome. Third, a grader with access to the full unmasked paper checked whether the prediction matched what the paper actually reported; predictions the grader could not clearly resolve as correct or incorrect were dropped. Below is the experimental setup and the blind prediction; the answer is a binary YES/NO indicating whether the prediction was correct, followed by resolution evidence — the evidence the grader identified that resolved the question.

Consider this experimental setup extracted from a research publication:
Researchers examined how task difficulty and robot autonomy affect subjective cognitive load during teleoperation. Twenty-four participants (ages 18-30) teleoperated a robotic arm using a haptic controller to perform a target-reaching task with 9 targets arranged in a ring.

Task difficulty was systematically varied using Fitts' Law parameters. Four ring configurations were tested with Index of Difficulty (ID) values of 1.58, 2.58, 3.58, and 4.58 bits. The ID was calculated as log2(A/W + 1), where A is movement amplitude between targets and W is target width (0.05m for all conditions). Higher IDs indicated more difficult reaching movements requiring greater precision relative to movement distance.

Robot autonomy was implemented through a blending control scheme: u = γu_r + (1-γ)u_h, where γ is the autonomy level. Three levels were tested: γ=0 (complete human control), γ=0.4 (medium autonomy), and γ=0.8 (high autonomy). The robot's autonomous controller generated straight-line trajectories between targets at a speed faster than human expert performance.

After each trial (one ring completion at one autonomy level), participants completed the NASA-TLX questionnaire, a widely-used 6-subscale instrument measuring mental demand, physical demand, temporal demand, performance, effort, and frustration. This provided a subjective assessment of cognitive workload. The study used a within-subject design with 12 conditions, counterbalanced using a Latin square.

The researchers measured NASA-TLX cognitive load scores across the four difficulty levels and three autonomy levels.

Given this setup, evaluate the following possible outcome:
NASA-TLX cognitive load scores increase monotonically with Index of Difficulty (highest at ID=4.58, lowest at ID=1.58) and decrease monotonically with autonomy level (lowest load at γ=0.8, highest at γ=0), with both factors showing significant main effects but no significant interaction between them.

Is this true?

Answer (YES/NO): NO